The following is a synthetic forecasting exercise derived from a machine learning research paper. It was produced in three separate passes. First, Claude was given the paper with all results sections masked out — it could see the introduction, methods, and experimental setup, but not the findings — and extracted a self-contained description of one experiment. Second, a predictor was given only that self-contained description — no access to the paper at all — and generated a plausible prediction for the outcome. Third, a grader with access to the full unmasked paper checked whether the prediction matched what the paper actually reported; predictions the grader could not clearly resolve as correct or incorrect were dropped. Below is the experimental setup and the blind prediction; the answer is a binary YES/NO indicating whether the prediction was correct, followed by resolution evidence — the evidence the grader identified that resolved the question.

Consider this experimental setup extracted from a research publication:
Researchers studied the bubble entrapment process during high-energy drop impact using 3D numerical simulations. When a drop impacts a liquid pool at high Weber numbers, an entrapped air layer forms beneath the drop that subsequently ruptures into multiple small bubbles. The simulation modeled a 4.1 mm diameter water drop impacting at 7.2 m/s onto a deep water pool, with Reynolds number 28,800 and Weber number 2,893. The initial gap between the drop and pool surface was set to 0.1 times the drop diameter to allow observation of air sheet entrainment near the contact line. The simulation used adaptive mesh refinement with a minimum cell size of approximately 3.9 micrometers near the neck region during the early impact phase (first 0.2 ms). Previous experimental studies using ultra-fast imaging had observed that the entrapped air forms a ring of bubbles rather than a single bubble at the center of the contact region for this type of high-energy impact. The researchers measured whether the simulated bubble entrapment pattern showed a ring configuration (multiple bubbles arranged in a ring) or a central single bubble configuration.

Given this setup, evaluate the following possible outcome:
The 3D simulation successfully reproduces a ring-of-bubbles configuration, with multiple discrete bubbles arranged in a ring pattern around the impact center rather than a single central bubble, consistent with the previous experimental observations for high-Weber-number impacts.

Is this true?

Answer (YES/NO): NO